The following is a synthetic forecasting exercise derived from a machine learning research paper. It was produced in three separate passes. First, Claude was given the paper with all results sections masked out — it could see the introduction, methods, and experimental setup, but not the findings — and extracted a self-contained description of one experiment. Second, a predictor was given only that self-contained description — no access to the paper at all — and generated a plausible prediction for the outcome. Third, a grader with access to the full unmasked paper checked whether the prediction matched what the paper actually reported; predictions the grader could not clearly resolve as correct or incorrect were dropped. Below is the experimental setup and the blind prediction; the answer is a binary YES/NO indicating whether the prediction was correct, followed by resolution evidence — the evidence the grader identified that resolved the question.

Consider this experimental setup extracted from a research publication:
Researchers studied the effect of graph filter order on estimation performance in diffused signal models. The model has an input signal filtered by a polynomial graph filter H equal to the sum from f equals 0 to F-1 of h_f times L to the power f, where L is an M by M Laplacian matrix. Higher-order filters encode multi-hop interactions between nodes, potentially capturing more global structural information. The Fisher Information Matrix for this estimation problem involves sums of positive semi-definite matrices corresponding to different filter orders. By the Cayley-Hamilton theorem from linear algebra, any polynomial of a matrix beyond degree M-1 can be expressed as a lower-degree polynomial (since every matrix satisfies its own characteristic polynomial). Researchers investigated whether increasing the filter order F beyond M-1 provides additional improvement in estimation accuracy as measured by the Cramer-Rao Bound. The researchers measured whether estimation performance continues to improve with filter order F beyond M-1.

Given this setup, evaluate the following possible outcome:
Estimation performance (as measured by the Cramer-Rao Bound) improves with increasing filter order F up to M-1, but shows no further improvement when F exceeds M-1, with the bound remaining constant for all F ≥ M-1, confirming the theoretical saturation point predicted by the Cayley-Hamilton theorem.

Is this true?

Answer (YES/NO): YES